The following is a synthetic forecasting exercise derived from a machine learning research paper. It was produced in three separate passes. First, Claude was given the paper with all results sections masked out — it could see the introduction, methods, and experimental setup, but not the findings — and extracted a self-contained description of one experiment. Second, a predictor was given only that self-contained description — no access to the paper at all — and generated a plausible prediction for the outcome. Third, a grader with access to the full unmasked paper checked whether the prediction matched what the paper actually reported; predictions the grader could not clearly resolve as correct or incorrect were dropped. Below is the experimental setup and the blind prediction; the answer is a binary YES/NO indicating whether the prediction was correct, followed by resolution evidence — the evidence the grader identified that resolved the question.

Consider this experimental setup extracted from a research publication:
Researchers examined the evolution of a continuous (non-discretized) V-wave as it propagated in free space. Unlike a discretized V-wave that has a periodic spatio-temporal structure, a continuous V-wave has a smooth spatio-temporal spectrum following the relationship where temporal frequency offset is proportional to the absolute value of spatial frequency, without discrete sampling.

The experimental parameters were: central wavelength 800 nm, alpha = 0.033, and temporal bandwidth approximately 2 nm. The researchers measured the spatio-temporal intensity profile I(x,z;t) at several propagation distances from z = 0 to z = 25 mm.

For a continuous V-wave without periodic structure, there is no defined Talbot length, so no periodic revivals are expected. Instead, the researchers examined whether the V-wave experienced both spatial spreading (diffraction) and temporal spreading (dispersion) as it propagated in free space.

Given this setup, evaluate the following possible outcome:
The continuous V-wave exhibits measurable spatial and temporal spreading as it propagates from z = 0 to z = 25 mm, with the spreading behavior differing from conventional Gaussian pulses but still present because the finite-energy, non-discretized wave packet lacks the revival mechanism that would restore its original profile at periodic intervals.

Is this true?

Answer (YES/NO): YES